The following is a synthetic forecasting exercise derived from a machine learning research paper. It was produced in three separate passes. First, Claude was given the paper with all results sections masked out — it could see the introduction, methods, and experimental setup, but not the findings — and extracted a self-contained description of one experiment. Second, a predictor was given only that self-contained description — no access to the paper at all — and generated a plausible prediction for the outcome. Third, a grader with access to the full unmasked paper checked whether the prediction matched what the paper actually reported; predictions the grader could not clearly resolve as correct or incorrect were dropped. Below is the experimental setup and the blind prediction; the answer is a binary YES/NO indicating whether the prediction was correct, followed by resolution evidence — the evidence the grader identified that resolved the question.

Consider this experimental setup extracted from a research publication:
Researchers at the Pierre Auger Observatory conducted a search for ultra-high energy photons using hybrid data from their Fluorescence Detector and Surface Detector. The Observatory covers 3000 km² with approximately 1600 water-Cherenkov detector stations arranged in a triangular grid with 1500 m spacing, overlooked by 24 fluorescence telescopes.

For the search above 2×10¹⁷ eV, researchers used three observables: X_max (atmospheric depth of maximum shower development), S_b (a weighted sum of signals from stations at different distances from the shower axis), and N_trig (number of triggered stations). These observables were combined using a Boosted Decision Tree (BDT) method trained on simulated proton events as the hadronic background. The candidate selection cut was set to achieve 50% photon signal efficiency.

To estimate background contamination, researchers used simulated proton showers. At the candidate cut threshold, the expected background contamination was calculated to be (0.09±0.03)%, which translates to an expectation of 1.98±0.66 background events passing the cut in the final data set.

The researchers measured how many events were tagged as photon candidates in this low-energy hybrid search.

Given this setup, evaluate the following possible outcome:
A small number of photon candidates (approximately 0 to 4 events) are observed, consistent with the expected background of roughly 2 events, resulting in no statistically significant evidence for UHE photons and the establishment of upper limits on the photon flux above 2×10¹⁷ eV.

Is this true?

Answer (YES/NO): YES